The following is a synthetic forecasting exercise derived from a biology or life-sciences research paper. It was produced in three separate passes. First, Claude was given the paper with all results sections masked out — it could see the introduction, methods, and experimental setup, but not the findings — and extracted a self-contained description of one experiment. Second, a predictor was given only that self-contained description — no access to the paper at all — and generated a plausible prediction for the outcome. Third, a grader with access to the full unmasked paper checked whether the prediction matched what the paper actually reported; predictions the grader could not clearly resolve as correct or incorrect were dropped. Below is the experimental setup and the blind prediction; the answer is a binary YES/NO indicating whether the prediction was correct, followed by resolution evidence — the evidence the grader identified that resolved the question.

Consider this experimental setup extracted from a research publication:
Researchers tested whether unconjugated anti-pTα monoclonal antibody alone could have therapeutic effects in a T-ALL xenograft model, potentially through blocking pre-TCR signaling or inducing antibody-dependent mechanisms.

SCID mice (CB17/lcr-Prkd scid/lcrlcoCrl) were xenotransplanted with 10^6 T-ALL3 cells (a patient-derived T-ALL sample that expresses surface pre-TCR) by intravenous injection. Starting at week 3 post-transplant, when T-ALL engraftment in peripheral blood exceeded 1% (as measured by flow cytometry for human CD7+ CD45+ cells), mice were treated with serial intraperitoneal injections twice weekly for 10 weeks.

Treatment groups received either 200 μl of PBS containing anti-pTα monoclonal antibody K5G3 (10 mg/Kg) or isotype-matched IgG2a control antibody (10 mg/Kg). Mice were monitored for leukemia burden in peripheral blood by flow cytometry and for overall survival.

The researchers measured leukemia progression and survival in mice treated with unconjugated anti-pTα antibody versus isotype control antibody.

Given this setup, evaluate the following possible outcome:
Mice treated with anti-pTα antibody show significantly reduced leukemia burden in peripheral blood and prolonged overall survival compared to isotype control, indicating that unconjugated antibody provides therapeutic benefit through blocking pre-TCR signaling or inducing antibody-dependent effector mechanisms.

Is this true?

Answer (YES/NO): YES